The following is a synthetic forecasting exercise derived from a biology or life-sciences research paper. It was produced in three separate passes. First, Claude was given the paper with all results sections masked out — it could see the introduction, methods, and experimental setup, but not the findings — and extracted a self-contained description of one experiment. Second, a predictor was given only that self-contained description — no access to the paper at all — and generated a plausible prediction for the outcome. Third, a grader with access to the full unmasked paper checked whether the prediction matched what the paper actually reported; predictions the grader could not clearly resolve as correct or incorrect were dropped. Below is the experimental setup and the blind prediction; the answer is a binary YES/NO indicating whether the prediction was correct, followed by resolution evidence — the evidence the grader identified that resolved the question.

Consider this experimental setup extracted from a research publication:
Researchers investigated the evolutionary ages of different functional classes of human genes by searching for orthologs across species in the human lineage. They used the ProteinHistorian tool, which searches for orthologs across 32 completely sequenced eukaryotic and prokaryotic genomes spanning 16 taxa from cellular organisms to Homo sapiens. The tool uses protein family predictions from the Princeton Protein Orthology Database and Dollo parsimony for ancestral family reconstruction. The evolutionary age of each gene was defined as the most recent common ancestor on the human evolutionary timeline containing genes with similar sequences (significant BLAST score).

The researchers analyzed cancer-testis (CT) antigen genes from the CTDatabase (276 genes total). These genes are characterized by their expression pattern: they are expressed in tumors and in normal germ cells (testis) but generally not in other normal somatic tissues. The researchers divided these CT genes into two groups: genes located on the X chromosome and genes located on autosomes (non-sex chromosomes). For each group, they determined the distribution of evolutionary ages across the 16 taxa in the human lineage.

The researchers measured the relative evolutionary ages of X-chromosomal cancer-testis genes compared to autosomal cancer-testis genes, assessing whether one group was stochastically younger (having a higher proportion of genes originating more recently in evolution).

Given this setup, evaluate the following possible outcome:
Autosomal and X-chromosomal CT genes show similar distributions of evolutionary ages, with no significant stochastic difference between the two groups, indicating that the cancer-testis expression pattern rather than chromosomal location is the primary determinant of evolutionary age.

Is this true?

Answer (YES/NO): NO